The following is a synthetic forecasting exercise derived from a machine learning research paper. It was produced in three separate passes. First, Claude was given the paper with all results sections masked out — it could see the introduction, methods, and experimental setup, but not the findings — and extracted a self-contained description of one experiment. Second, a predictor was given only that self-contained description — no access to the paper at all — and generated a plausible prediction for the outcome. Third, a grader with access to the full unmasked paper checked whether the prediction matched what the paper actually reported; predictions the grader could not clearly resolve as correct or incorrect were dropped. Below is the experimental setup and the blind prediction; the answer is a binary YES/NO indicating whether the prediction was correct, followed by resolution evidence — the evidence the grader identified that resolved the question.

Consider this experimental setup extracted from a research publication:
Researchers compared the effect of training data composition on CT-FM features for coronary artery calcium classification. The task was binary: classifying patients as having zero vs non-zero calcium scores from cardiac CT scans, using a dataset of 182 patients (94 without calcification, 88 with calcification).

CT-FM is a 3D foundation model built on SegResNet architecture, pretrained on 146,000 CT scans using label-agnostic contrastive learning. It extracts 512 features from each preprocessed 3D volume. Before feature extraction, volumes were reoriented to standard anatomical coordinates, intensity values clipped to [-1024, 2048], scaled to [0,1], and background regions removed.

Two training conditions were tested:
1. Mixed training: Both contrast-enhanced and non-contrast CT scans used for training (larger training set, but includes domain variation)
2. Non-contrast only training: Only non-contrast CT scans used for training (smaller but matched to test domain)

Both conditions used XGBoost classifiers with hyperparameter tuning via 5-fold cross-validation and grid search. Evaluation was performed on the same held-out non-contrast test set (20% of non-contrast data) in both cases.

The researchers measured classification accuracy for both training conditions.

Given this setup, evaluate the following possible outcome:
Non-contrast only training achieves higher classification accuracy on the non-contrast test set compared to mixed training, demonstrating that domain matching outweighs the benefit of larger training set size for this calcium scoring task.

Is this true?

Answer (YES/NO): NO